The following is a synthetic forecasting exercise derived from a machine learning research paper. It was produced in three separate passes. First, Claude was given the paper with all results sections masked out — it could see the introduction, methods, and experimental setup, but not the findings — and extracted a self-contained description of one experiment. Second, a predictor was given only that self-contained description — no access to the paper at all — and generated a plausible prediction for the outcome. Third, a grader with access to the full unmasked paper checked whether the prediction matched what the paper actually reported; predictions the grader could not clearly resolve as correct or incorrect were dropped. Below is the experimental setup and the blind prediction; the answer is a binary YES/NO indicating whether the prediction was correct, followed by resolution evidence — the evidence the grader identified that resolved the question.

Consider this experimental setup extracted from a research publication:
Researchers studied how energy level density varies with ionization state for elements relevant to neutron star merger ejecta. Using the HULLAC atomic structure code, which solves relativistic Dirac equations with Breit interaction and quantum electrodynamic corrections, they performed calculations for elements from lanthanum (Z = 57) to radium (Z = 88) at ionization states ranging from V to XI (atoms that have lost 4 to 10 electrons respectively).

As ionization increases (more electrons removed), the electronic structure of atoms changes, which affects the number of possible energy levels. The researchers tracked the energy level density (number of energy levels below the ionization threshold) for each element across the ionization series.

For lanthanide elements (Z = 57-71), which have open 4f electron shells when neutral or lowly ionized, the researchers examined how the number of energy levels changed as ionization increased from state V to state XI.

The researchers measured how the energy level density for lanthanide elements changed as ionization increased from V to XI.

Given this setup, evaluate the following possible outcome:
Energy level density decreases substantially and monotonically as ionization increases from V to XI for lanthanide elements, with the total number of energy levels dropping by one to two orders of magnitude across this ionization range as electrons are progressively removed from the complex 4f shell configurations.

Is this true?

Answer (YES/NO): NO